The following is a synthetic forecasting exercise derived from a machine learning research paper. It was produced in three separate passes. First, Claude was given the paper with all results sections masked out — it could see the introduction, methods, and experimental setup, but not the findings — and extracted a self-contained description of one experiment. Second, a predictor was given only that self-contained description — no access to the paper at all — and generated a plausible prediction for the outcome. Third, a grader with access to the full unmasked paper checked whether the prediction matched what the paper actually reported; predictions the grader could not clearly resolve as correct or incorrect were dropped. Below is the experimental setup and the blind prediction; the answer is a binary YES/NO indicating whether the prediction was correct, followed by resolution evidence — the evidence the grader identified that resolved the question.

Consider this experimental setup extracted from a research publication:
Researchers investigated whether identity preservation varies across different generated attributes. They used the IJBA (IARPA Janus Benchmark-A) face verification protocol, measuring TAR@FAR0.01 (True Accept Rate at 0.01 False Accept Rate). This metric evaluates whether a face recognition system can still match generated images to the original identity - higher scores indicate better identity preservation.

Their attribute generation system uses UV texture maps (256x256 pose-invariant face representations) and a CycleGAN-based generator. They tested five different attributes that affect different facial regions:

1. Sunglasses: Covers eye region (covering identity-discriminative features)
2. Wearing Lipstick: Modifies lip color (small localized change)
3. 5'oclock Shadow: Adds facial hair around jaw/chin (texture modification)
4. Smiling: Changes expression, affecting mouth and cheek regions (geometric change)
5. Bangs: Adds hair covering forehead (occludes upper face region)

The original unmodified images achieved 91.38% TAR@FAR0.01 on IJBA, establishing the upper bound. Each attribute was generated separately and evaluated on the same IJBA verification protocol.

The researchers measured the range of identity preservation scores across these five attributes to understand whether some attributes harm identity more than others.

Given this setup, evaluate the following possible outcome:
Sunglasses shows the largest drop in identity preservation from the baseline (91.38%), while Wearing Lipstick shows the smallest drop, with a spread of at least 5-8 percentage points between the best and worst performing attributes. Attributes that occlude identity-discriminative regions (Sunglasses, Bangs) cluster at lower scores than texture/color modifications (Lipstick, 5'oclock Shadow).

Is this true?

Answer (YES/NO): NO